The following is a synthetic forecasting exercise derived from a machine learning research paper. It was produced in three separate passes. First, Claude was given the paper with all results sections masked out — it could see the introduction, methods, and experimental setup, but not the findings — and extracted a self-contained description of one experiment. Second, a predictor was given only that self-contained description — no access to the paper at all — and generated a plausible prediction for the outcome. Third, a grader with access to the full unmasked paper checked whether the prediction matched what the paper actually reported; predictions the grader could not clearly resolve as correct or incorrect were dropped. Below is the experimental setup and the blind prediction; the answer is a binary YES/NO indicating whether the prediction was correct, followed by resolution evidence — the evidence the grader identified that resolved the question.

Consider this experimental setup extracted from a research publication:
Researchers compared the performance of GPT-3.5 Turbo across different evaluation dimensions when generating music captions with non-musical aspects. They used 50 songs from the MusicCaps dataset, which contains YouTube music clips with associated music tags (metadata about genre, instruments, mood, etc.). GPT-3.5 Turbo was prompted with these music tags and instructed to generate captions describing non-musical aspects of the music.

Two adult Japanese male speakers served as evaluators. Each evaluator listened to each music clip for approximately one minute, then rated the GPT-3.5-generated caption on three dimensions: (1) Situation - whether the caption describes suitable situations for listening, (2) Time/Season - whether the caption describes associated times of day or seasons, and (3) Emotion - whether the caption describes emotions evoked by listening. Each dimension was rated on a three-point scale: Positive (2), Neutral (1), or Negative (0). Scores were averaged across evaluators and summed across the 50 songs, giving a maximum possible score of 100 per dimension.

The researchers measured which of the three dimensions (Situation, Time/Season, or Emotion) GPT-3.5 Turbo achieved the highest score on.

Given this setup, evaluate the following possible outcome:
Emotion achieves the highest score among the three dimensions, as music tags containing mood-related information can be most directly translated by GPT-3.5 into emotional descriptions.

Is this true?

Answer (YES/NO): YES